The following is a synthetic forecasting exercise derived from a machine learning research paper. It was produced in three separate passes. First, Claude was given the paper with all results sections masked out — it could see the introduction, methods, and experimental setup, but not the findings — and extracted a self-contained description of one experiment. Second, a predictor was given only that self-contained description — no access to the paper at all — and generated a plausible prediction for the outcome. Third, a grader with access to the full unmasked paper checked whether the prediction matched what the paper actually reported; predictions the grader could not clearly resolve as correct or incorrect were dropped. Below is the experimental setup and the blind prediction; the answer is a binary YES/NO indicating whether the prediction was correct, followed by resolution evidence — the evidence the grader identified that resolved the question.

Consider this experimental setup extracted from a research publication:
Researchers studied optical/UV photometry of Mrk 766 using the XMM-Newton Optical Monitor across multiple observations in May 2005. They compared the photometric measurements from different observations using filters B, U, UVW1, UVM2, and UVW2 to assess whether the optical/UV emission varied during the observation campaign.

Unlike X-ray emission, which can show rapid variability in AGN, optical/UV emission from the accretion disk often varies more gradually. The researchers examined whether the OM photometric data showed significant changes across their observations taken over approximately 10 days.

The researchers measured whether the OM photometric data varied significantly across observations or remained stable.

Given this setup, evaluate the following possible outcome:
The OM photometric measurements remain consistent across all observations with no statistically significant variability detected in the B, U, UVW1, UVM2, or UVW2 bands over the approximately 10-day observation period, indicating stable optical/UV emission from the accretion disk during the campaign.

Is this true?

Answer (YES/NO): YES